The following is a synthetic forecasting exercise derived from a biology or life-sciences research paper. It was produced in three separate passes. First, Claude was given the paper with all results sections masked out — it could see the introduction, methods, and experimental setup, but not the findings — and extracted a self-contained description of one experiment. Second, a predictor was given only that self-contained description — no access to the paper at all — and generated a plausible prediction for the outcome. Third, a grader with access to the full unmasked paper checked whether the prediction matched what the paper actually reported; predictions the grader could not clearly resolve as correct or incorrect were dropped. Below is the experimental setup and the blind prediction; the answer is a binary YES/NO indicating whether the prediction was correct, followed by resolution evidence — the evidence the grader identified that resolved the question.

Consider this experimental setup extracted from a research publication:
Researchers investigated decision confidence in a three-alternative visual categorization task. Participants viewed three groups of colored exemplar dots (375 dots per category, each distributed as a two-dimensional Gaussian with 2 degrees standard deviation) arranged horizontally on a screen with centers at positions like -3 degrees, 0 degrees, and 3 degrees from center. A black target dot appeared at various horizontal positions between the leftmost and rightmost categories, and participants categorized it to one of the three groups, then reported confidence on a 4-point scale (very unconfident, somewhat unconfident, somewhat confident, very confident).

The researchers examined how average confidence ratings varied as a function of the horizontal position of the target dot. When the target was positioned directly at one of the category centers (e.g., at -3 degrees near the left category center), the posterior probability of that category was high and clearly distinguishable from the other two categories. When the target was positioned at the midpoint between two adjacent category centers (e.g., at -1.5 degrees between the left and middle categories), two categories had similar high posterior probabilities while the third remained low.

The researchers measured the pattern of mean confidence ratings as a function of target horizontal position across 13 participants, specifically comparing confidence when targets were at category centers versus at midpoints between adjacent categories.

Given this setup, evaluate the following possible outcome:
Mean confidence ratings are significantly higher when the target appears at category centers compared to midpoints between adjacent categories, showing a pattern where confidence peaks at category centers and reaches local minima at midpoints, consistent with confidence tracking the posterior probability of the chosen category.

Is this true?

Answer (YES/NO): NO